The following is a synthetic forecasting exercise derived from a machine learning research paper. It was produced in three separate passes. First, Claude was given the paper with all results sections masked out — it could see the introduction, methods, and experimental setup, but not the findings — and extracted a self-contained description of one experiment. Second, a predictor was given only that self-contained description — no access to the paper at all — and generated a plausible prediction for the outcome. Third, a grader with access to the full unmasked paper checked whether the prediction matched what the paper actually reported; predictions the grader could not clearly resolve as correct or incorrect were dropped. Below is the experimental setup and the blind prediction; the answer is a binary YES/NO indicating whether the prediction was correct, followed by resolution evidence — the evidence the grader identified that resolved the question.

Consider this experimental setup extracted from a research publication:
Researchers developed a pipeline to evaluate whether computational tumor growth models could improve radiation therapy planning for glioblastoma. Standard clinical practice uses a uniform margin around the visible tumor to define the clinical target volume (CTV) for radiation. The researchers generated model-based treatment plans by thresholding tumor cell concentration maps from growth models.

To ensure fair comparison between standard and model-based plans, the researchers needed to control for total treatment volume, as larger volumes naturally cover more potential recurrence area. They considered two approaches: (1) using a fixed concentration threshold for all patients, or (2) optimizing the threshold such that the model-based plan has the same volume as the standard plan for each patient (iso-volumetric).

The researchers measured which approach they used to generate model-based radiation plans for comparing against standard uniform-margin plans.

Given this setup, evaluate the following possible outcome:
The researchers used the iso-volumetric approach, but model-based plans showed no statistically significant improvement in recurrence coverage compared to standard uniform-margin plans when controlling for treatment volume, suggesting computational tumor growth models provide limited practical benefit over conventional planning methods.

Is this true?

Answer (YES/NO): NO